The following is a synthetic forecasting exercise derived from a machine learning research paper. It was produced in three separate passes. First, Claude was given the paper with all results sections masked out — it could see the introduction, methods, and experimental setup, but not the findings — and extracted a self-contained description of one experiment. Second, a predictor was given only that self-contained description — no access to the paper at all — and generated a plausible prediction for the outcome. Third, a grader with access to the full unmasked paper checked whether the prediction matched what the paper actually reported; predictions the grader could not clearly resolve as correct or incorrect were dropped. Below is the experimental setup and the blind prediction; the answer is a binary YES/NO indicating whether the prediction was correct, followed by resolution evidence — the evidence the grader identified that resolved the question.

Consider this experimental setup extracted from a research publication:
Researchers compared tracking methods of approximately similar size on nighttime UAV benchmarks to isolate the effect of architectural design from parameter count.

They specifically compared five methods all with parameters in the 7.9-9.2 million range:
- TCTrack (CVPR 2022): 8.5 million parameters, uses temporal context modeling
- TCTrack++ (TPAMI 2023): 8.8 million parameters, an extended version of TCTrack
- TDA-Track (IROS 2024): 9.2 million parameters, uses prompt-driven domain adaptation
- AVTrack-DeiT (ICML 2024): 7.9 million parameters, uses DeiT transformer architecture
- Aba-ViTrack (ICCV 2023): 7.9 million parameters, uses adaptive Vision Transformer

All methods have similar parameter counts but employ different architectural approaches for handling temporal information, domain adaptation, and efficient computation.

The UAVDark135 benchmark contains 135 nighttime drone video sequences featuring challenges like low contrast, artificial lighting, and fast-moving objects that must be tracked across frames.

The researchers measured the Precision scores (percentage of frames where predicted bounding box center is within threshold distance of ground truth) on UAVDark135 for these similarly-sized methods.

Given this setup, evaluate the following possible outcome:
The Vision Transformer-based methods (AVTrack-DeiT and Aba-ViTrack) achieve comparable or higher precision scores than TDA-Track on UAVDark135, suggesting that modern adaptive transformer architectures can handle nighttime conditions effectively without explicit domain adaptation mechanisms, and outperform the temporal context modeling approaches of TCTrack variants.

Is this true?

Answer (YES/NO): YES